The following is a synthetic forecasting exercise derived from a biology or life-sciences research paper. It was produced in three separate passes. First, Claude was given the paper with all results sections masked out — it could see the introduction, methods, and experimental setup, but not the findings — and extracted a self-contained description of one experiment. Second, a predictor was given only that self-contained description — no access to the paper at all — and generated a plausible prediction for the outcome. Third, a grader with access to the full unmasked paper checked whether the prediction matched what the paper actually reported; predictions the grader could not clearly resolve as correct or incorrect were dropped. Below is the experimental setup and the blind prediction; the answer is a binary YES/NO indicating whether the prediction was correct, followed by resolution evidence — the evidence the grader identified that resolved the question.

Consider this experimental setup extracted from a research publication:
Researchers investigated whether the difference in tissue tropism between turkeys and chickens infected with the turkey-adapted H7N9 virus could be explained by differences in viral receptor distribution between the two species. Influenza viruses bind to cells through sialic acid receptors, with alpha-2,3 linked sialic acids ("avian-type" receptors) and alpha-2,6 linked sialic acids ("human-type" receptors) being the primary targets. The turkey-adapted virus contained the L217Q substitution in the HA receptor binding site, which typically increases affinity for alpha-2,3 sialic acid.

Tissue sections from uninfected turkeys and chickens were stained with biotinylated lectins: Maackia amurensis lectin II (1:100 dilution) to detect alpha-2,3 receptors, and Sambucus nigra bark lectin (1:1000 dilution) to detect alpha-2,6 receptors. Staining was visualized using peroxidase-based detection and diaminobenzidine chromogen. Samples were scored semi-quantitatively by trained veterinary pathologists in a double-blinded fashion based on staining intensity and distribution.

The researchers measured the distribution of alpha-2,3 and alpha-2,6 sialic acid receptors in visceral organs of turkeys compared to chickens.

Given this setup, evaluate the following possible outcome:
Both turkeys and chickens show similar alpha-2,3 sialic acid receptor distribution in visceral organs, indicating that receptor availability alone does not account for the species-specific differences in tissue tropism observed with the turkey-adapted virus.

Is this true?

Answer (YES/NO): YES